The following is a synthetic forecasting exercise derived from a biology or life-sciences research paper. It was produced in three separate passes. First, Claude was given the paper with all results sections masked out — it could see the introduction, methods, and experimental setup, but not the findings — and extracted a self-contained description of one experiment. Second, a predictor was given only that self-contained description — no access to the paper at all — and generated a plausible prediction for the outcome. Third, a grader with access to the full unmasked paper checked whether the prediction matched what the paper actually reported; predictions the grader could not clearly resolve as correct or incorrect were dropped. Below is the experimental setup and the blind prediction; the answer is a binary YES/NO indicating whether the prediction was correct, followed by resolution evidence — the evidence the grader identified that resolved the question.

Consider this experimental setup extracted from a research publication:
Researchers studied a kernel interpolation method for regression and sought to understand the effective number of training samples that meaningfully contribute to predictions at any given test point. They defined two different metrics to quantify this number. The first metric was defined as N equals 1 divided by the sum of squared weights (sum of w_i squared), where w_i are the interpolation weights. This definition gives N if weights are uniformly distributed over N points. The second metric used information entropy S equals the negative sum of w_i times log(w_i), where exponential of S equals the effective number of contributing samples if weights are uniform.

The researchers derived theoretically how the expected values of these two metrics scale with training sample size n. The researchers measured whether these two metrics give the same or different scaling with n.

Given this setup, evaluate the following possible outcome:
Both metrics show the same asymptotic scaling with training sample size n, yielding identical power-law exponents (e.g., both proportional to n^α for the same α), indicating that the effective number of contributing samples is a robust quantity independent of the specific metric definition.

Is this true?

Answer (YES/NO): NO